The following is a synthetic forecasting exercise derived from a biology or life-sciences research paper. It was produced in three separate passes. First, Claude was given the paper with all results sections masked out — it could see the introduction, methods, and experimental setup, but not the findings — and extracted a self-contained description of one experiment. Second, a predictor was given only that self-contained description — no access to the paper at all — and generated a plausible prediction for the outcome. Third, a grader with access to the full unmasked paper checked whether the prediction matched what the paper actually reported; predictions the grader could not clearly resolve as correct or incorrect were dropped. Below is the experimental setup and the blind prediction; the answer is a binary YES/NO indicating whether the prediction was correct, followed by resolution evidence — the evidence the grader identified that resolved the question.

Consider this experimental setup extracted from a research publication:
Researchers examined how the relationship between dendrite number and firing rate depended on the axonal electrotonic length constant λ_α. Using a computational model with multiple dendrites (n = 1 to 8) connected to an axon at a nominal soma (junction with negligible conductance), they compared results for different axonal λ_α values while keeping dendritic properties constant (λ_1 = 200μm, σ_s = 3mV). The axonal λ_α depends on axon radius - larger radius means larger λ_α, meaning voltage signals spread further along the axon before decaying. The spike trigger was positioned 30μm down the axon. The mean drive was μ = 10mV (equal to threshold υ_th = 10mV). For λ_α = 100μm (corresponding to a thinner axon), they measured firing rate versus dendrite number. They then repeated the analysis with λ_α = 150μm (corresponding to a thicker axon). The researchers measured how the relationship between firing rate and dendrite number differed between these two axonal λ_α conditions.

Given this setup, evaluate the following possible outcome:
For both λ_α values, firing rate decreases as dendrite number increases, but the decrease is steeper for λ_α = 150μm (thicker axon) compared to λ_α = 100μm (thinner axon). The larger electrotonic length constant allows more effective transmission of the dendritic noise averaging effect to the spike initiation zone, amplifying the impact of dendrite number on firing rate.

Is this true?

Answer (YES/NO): NO